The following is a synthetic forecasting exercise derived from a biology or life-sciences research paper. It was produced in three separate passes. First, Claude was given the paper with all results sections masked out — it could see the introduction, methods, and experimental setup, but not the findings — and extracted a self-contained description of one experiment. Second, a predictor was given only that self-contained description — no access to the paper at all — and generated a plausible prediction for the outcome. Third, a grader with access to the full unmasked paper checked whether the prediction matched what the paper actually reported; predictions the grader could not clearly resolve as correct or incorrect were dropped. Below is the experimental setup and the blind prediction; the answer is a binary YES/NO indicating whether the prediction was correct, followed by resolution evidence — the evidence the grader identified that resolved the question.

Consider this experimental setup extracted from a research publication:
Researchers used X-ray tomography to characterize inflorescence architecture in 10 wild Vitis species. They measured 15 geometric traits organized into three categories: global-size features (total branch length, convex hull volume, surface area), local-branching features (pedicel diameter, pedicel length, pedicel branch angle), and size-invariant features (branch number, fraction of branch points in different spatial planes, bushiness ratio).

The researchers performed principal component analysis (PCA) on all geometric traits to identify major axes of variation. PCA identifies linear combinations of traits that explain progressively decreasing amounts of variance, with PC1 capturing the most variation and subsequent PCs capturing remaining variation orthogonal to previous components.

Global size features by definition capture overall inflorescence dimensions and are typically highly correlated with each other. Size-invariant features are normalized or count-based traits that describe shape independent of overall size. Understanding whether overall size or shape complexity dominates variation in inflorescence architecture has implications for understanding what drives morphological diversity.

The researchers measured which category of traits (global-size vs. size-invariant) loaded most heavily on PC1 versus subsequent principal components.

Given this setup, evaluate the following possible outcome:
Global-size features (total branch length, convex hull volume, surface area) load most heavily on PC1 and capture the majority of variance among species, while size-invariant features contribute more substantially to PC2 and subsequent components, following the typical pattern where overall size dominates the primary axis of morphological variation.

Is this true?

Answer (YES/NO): NO